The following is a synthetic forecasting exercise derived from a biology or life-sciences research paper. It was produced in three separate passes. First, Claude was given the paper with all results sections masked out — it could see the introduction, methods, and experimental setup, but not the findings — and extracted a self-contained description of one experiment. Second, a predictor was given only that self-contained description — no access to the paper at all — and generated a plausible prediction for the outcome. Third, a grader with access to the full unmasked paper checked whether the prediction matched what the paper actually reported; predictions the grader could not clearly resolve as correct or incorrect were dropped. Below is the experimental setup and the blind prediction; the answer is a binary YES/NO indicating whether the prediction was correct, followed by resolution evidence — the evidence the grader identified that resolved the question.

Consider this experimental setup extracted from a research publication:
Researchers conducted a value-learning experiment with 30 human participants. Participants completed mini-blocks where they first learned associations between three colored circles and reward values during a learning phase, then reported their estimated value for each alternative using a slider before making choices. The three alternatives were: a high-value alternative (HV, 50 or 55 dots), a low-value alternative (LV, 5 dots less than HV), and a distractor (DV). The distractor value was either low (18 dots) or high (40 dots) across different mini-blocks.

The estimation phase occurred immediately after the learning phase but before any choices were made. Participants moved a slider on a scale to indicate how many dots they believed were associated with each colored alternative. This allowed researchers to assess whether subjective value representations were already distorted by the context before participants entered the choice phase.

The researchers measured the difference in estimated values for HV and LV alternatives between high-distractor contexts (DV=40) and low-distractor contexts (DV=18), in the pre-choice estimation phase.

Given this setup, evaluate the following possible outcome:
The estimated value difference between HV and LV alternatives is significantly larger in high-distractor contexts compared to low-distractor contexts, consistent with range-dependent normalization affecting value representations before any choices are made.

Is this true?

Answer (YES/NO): NO